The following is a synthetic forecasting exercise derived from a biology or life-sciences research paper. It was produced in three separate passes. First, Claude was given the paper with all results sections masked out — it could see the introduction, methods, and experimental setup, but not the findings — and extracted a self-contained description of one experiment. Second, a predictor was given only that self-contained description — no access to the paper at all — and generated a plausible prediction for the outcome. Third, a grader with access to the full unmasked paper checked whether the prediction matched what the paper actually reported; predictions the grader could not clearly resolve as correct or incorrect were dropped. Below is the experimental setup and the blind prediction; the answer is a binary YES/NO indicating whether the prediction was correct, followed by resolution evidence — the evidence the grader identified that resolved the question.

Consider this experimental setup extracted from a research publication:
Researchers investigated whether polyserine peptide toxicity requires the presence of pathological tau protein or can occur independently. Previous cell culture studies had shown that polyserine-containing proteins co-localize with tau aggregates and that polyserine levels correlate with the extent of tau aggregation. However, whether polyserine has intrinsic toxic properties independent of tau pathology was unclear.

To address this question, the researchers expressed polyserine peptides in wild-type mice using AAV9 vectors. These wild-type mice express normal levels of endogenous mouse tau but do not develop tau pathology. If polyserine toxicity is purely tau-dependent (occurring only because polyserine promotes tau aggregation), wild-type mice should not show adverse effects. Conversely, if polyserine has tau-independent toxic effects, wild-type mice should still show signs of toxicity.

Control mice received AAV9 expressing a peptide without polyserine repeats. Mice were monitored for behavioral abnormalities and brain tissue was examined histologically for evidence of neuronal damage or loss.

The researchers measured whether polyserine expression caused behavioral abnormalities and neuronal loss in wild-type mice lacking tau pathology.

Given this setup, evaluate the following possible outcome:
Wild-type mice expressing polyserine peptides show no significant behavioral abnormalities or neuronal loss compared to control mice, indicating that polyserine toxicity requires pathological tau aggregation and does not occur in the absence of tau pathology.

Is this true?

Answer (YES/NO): NO